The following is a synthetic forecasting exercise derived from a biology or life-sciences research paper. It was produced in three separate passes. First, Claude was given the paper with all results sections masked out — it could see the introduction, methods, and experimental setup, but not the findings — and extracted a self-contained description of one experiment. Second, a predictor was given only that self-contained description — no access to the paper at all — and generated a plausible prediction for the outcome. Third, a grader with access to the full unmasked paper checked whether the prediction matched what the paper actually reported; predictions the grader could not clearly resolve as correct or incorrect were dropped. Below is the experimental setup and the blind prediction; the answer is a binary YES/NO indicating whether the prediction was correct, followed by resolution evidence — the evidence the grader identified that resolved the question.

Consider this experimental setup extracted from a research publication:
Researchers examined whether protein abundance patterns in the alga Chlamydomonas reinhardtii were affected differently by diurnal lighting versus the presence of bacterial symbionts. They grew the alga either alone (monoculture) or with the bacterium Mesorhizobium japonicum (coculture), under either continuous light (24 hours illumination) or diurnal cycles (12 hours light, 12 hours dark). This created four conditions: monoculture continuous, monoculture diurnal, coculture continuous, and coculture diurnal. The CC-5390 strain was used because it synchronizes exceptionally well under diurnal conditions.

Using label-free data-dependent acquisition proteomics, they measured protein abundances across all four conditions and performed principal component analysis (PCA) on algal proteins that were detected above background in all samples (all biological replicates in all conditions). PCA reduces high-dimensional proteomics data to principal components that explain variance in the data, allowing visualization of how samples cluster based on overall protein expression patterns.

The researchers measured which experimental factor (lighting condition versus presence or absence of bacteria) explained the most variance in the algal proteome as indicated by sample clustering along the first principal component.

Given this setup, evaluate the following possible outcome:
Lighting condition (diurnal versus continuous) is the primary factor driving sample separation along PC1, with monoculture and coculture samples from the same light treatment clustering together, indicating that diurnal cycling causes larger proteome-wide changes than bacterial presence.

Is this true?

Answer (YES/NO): YES